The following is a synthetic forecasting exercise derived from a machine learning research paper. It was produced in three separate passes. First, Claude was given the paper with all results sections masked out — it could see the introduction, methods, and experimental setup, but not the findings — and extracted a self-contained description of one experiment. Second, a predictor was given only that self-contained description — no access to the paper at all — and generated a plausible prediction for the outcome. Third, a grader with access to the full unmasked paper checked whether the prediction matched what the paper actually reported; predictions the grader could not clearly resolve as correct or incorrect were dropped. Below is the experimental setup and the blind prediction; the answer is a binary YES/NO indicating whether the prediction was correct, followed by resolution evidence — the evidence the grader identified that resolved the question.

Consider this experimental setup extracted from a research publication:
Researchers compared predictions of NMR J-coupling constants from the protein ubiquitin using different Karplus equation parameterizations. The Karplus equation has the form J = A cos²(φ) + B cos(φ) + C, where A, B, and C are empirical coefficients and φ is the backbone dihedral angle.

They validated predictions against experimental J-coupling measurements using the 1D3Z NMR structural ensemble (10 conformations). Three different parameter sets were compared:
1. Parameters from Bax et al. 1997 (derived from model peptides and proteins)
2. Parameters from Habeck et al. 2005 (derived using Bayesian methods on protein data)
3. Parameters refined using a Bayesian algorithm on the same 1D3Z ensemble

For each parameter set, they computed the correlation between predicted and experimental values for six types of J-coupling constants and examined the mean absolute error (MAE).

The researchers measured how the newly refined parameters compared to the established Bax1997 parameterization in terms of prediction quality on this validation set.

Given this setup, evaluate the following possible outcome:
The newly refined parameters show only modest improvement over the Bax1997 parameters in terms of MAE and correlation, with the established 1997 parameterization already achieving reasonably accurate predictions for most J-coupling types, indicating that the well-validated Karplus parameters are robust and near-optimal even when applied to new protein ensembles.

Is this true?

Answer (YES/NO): NO